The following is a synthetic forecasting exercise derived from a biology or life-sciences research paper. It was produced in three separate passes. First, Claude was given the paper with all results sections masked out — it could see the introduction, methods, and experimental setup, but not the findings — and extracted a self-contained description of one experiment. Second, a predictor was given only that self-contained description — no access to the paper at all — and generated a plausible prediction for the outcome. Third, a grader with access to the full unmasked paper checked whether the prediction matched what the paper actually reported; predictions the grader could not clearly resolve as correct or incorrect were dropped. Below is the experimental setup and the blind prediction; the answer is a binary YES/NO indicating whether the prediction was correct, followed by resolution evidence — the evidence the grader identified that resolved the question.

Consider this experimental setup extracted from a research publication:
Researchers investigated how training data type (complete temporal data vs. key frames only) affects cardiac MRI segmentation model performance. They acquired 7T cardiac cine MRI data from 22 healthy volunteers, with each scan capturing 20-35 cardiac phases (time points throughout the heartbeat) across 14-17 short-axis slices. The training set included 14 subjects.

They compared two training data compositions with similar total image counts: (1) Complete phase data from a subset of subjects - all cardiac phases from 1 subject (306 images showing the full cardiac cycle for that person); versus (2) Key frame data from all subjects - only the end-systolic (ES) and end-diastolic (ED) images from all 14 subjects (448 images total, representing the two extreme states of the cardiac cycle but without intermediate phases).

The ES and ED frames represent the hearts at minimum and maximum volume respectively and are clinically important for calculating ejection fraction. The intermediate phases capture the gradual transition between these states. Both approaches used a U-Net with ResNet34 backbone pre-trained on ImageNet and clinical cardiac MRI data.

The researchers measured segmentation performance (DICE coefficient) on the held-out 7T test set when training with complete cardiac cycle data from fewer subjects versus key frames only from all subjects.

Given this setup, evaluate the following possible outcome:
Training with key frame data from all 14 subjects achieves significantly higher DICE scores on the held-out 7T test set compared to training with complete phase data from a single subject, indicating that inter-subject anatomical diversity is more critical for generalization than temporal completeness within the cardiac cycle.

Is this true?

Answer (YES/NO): YES